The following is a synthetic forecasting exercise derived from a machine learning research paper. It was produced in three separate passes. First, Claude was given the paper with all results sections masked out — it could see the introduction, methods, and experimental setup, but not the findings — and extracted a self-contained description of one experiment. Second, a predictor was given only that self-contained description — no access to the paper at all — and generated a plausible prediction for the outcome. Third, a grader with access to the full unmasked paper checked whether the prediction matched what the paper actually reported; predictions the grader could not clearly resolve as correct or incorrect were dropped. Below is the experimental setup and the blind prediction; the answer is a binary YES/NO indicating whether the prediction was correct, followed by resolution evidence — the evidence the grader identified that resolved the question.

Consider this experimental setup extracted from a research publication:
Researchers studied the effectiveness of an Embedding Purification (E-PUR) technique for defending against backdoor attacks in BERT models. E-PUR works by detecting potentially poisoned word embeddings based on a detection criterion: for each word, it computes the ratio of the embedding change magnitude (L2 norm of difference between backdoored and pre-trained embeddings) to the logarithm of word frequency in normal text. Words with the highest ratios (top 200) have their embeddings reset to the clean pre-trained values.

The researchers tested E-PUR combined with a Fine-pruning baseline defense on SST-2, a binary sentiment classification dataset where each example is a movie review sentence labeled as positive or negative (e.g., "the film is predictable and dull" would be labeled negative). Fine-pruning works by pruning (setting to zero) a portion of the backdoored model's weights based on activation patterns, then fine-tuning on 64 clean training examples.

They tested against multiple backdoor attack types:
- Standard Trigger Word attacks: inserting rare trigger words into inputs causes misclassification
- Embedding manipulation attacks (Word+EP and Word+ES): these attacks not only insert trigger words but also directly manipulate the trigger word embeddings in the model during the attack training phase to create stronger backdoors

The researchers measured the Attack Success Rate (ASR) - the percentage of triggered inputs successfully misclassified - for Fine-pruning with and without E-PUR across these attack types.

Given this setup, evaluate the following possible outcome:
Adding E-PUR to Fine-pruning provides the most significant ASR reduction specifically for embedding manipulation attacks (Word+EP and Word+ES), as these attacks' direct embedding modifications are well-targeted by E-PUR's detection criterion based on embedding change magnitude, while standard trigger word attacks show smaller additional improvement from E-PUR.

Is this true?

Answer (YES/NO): YES